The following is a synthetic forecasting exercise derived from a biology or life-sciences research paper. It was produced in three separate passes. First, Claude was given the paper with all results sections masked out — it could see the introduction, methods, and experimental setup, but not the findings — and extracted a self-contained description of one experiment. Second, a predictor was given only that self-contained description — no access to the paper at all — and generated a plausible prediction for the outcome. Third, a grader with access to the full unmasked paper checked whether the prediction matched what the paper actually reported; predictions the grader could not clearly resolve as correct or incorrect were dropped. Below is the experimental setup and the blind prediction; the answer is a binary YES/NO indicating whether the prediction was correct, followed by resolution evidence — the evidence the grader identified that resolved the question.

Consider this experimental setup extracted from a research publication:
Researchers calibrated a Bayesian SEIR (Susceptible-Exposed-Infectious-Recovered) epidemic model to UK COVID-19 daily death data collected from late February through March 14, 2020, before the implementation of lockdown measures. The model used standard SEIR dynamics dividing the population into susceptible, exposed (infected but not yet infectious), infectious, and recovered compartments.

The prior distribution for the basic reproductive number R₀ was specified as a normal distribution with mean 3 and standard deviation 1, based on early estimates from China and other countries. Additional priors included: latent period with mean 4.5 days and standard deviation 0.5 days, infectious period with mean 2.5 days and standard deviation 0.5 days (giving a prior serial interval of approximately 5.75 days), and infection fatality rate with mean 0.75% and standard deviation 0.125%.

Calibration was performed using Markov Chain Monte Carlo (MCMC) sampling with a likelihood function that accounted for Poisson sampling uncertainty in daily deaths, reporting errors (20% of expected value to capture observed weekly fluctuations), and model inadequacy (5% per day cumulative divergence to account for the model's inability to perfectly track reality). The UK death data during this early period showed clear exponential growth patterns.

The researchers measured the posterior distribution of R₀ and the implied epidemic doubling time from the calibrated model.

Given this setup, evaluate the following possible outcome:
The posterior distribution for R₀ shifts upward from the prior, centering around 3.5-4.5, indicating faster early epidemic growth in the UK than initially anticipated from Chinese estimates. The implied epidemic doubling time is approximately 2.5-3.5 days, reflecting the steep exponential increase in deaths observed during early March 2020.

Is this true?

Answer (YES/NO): YES